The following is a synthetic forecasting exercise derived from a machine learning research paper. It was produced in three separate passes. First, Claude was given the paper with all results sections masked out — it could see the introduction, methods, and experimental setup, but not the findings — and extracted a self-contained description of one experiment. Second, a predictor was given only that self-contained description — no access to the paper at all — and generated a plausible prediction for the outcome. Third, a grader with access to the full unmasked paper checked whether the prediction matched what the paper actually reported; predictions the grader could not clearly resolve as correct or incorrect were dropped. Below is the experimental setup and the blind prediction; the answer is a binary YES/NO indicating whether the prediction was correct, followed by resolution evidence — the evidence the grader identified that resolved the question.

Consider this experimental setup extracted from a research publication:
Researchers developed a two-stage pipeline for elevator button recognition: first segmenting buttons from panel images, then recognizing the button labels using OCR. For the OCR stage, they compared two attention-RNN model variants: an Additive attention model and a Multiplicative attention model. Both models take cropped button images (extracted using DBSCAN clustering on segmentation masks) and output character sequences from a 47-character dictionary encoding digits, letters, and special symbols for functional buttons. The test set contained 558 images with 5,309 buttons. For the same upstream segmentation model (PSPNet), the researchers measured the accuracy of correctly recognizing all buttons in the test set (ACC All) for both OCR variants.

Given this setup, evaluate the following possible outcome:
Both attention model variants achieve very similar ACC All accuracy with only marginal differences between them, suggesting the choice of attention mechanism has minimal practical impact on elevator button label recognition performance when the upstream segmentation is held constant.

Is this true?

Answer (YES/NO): YES